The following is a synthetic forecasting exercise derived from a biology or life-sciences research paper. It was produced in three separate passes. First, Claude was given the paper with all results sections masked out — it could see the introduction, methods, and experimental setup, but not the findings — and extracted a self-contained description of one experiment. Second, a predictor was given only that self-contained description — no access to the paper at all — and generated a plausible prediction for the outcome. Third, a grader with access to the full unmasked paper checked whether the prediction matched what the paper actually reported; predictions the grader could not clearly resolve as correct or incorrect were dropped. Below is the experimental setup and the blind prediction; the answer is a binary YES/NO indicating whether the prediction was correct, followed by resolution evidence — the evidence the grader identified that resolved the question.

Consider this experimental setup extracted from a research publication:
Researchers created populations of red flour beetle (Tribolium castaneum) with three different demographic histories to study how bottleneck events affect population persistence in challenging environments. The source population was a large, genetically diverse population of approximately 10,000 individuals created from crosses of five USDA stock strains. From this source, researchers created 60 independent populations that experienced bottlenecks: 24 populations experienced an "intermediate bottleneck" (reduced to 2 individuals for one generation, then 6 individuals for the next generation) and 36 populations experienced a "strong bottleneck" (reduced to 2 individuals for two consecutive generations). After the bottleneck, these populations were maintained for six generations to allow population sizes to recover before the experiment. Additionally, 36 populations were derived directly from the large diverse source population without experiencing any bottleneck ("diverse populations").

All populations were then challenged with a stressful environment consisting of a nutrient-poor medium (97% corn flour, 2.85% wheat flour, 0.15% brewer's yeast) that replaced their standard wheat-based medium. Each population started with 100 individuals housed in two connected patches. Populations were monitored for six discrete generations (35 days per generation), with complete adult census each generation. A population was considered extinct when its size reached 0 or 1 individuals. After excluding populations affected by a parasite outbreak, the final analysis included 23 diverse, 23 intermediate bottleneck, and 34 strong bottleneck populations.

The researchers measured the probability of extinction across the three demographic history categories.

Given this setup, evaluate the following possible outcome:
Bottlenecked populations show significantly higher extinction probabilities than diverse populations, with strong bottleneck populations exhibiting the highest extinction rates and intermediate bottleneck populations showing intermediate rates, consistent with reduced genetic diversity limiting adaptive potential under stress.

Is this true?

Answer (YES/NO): NO